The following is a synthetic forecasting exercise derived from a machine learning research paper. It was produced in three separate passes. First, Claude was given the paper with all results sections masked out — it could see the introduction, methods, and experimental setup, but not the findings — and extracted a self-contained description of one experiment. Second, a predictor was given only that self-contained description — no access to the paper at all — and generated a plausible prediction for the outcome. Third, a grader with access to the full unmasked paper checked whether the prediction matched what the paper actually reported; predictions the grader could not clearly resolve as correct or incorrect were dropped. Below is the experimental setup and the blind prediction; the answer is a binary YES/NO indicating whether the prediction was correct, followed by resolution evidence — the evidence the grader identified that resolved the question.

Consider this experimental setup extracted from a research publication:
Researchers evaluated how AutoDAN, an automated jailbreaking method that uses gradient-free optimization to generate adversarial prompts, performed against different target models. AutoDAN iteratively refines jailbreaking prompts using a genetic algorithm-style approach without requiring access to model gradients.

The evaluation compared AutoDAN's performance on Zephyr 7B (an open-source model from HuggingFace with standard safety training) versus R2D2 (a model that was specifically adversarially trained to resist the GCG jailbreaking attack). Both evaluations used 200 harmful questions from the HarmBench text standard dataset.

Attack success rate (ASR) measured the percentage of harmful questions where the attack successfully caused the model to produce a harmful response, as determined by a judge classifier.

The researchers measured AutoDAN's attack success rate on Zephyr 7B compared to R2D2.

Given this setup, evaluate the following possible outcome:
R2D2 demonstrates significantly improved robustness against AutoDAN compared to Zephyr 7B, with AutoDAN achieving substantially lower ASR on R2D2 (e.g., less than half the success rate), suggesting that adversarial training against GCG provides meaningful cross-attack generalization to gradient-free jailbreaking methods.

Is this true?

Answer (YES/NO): YES